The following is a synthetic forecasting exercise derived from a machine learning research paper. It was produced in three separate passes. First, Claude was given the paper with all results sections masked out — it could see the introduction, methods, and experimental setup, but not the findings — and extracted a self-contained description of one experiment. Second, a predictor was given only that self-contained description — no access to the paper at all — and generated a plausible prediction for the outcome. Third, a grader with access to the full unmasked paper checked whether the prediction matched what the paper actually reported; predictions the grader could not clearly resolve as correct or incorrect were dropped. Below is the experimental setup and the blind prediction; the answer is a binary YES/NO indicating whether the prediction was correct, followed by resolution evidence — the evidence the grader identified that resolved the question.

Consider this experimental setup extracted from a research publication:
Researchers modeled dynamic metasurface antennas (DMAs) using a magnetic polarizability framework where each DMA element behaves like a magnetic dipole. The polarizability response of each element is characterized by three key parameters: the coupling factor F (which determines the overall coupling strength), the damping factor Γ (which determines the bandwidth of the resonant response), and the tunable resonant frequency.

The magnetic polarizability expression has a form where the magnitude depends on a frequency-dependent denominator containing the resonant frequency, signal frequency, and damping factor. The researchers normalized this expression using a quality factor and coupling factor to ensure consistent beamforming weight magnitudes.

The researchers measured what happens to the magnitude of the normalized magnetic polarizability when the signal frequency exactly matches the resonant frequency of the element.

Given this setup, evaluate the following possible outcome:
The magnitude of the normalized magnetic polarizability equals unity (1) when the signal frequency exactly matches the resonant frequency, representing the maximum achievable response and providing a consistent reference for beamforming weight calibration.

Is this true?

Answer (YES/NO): YES